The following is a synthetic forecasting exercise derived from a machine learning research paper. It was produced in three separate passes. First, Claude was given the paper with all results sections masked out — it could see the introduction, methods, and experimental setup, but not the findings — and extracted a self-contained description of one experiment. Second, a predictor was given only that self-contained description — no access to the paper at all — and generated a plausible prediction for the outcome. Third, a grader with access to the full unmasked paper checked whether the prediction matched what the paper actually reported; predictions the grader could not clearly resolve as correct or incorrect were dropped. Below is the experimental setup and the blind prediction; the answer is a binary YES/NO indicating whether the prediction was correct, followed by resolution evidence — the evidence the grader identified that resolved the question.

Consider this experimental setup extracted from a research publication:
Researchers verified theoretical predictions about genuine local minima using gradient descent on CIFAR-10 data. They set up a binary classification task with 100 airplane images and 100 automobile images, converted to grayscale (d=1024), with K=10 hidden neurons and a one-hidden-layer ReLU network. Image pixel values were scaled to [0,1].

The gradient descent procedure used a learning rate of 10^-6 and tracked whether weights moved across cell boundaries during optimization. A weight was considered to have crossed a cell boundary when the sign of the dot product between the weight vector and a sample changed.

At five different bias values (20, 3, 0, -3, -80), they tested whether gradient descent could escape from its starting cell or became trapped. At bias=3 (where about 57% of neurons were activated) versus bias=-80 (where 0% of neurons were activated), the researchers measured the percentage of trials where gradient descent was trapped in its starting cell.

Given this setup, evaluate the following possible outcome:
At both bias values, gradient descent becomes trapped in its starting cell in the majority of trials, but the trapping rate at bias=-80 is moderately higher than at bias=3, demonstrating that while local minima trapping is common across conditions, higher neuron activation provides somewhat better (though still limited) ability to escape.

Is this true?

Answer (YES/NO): NO